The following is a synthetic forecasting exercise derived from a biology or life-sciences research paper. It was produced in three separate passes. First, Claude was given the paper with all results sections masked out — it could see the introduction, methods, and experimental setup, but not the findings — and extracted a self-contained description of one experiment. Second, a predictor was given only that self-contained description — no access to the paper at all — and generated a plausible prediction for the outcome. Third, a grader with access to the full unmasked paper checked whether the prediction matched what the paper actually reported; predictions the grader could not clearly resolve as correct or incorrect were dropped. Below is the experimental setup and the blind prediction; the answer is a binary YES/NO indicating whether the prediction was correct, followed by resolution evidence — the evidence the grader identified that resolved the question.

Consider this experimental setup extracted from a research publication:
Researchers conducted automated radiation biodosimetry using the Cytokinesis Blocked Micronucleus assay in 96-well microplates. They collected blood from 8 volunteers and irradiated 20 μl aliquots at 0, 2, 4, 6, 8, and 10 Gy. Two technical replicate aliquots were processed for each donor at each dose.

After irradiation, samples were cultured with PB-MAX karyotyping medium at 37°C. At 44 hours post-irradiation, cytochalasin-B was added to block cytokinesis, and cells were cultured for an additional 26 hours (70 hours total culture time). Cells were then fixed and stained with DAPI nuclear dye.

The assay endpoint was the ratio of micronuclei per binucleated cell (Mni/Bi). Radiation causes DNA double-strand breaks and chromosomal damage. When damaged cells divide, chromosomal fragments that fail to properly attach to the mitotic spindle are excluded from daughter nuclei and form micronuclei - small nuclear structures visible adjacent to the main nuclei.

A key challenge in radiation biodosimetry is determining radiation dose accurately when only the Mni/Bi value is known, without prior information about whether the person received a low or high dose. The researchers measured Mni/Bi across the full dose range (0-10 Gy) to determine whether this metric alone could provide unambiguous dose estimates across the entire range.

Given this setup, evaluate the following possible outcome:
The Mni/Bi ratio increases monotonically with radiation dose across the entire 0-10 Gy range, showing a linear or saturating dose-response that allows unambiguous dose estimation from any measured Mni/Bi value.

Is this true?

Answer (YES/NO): NO